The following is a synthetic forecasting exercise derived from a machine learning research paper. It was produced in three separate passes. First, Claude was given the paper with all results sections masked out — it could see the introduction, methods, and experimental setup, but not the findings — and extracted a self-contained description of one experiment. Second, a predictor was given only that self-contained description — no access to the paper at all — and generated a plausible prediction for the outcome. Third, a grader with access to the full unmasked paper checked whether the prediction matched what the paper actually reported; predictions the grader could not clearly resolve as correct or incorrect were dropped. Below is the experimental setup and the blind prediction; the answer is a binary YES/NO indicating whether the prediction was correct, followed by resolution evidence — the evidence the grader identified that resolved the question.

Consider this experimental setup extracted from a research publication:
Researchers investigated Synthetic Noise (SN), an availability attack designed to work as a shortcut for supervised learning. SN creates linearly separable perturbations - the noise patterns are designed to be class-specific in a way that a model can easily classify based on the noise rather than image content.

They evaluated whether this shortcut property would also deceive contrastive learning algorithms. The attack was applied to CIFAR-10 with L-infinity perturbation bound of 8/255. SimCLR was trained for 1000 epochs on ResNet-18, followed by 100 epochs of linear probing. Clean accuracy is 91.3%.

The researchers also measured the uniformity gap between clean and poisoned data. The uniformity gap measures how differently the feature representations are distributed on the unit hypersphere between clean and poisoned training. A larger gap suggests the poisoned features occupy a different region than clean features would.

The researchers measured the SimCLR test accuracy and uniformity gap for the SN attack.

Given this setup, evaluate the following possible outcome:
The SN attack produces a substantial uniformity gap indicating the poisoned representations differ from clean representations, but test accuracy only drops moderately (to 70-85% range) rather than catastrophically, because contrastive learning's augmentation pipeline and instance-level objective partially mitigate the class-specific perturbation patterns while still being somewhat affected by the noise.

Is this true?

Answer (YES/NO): NO